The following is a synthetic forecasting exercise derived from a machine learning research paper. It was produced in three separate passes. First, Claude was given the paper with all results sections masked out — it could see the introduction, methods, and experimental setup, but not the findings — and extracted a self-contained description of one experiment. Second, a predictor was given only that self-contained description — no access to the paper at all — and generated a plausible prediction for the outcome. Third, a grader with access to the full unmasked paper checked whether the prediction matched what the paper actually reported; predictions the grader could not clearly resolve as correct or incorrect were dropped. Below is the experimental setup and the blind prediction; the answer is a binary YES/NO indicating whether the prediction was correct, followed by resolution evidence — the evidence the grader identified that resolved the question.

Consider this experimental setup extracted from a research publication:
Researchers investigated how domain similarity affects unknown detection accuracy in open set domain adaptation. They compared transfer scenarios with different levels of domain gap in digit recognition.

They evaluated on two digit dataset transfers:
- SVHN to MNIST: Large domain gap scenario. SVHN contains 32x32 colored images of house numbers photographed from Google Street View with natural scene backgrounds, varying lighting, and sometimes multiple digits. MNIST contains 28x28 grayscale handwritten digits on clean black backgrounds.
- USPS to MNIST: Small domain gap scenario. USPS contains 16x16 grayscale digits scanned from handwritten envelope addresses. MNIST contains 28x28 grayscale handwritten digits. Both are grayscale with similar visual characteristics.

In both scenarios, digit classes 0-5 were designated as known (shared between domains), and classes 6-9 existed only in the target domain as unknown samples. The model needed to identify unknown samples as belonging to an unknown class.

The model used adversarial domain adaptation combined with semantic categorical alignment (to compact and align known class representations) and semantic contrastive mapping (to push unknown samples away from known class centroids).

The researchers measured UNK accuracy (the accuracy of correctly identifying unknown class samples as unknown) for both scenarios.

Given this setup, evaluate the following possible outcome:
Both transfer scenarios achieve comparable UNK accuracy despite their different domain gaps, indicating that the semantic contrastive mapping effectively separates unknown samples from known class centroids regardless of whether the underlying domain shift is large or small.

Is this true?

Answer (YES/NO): NO